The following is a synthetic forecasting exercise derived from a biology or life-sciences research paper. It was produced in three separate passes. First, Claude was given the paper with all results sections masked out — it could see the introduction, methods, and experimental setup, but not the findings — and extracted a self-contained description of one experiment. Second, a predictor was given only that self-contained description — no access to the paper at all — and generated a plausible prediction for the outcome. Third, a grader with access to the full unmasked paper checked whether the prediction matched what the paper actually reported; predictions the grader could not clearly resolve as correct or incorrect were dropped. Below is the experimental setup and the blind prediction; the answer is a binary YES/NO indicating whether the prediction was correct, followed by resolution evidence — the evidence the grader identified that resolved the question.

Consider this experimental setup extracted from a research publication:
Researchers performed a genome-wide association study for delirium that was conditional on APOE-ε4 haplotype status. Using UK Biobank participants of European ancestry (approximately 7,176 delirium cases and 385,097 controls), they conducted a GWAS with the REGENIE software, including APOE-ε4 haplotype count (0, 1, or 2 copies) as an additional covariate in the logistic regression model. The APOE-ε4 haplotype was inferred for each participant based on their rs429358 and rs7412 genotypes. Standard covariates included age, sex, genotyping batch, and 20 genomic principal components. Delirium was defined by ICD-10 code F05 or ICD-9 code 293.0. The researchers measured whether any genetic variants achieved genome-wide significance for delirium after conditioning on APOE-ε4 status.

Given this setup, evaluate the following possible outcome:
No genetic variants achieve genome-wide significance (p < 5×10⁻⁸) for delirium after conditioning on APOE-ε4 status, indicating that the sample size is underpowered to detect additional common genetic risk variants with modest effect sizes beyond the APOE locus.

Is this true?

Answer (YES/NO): NO